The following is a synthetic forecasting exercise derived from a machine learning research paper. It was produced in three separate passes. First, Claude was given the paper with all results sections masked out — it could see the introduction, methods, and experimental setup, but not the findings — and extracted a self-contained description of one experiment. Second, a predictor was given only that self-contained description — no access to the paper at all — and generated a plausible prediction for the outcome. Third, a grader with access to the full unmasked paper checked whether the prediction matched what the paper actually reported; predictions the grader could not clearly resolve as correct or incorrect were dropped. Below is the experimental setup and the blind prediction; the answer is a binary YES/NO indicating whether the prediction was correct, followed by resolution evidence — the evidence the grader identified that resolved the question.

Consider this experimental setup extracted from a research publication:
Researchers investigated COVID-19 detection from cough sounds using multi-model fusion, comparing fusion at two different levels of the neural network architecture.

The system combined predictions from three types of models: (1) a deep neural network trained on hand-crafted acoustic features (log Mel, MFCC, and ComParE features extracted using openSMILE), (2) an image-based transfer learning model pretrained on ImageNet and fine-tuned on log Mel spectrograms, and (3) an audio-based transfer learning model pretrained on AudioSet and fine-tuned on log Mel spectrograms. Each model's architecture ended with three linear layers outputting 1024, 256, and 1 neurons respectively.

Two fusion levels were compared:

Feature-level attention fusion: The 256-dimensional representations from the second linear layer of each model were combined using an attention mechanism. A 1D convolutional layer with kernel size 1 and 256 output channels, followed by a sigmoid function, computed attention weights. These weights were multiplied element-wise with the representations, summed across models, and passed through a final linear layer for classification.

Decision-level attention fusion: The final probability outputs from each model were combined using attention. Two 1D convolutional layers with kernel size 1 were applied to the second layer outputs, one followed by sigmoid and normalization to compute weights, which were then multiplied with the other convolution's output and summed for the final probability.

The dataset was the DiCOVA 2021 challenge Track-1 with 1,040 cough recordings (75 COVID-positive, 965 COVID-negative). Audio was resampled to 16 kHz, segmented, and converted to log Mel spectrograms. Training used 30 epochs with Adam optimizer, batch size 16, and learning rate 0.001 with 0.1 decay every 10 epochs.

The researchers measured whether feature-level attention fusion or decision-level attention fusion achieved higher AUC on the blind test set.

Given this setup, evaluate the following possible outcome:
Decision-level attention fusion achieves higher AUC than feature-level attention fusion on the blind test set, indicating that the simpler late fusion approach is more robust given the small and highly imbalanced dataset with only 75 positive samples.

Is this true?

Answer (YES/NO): NO